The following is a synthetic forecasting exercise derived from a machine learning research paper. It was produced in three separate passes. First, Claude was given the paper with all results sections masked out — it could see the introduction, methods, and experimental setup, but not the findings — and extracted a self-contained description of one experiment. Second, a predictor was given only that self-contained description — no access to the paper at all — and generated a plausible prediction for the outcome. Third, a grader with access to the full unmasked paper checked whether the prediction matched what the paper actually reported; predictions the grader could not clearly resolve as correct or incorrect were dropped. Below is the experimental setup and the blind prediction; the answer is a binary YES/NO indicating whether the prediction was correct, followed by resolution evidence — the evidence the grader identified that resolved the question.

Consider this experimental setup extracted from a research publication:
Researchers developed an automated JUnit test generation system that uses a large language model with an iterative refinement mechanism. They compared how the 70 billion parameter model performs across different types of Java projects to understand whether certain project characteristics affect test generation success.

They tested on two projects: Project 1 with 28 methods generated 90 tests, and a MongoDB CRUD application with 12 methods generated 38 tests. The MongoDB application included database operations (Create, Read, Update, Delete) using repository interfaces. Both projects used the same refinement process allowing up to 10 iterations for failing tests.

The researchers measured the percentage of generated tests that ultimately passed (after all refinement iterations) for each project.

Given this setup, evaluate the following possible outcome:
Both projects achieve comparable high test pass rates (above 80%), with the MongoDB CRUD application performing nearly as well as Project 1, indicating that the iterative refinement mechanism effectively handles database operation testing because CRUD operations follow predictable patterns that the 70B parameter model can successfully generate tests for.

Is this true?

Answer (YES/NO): NO